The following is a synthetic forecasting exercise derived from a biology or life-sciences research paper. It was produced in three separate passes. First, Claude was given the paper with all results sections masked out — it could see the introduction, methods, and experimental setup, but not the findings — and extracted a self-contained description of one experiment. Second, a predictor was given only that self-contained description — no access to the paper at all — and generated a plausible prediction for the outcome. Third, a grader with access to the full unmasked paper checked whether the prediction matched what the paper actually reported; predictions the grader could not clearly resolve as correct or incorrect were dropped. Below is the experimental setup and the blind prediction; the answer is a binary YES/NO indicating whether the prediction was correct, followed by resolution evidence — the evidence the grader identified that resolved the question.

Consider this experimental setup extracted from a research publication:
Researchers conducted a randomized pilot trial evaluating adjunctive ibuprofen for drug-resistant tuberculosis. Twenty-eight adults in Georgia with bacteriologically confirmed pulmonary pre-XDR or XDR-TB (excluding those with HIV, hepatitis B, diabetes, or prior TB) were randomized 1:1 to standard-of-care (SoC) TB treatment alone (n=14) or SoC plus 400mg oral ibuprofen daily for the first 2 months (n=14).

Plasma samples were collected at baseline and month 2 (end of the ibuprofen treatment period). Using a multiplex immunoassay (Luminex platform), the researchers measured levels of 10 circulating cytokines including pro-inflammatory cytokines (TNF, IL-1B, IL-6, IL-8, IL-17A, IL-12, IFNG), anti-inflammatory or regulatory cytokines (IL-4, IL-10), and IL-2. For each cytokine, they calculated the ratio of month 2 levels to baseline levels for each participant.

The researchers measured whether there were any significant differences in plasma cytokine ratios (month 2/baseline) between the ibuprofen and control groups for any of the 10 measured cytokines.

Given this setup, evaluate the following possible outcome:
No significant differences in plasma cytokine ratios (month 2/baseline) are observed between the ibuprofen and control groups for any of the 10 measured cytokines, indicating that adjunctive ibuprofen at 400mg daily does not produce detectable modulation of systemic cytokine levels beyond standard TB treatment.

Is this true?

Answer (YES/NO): YES